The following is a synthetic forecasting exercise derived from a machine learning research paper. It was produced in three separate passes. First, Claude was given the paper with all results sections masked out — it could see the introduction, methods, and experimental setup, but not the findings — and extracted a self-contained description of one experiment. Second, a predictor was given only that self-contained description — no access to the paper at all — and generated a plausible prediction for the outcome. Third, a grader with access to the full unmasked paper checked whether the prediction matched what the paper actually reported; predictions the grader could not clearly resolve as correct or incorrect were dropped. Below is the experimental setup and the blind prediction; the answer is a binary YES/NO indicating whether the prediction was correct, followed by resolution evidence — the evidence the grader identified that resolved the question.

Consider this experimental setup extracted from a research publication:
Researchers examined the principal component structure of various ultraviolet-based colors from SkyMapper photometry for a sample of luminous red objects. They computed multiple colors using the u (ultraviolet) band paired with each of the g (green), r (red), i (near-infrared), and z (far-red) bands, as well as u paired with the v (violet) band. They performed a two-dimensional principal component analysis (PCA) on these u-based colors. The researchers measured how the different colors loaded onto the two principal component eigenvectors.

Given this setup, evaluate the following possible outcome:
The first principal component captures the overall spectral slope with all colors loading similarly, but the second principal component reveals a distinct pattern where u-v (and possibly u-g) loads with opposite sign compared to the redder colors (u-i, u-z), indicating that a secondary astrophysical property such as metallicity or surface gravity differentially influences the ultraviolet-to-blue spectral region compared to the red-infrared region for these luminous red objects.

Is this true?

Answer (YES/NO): NO